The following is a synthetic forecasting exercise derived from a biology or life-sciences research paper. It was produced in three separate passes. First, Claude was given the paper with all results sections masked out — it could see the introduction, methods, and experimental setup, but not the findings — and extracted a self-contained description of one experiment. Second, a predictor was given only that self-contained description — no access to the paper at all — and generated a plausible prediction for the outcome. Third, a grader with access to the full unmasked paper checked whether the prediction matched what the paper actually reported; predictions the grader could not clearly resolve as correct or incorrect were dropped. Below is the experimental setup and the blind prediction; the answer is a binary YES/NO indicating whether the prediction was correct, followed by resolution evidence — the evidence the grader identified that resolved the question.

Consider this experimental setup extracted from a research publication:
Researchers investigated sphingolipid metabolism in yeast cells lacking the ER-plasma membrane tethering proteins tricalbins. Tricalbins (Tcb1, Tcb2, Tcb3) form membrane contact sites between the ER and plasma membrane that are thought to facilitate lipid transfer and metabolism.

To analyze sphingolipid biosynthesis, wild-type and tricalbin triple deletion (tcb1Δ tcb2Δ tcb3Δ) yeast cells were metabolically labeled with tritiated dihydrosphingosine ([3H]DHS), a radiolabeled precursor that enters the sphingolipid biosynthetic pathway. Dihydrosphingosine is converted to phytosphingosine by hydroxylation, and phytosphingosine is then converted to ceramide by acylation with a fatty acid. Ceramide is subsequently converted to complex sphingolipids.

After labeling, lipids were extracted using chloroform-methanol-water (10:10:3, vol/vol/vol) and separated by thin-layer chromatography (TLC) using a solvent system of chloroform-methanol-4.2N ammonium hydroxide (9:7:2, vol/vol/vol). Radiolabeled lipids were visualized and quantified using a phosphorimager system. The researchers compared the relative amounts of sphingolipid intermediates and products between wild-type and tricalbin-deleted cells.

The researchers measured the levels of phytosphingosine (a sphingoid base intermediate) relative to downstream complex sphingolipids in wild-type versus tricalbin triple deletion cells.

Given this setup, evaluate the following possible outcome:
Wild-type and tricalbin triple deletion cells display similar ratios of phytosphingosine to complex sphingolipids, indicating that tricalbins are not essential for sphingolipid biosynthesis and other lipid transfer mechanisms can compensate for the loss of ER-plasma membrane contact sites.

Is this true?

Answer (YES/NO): NO